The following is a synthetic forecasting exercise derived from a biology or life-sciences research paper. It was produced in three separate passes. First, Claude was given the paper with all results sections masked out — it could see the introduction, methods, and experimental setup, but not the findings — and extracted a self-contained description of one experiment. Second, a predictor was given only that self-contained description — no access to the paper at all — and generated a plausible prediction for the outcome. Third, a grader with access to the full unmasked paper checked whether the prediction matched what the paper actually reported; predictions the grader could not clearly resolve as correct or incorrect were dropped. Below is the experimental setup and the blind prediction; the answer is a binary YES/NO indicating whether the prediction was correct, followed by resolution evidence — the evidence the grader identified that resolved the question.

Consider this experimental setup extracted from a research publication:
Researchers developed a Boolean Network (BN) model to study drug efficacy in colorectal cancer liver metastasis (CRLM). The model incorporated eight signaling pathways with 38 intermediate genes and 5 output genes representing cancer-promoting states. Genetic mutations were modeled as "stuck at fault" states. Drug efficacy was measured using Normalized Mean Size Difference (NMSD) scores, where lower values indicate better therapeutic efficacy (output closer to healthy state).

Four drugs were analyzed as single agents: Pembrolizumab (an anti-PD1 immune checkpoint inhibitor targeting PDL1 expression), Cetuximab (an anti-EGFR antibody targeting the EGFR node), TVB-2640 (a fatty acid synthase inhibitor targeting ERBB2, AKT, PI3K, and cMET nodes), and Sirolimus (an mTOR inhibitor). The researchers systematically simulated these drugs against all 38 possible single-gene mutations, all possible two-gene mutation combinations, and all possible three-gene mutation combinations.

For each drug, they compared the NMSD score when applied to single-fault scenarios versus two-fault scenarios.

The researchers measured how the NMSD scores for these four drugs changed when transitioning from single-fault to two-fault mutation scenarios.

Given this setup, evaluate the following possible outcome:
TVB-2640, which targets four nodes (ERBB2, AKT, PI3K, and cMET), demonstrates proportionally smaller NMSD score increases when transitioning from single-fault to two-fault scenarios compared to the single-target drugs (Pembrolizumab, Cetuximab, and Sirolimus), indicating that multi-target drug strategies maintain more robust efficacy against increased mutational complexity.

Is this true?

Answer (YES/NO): NO